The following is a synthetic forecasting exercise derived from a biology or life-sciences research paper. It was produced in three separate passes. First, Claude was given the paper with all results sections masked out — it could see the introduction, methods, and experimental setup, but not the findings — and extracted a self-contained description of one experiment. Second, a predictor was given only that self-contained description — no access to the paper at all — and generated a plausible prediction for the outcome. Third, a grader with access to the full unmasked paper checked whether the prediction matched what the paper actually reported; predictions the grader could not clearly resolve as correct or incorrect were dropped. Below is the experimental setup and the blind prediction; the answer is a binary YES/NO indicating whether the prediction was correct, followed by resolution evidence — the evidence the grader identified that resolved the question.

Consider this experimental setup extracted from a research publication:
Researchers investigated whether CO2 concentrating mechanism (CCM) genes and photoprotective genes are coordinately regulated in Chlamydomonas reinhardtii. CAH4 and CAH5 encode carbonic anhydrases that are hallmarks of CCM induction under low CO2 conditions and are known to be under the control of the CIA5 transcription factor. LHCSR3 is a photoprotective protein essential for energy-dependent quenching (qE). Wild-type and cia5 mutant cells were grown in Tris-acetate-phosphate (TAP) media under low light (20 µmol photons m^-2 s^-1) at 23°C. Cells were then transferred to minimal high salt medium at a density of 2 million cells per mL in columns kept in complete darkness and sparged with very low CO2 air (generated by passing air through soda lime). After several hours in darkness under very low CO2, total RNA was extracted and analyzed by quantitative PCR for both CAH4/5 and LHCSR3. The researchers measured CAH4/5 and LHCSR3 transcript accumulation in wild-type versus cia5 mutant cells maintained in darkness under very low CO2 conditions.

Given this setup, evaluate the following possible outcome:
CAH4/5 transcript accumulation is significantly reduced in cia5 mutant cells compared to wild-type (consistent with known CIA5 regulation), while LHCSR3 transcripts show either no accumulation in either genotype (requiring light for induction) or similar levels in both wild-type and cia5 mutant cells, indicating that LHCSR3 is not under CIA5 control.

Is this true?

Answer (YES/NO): NO